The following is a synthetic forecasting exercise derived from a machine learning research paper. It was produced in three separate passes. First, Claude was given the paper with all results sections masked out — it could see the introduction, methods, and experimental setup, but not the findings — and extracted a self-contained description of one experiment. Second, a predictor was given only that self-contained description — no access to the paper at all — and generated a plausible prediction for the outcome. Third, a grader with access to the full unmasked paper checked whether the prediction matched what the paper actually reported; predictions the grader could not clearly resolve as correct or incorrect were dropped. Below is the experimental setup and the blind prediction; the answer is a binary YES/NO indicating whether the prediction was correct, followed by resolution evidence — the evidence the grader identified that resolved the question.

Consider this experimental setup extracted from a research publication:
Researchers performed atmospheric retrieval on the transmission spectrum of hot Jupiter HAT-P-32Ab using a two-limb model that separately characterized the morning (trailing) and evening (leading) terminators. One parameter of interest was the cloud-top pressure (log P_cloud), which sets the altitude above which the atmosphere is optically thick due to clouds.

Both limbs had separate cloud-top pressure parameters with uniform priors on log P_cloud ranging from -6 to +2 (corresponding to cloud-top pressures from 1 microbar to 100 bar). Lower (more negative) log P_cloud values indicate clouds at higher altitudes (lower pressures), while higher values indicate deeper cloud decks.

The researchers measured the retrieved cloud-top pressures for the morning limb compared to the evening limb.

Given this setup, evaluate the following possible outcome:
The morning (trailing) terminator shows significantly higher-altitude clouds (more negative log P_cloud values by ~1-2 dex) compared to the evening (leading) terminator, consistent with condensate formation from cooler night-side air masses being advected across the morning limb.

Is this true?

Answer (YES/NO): NO